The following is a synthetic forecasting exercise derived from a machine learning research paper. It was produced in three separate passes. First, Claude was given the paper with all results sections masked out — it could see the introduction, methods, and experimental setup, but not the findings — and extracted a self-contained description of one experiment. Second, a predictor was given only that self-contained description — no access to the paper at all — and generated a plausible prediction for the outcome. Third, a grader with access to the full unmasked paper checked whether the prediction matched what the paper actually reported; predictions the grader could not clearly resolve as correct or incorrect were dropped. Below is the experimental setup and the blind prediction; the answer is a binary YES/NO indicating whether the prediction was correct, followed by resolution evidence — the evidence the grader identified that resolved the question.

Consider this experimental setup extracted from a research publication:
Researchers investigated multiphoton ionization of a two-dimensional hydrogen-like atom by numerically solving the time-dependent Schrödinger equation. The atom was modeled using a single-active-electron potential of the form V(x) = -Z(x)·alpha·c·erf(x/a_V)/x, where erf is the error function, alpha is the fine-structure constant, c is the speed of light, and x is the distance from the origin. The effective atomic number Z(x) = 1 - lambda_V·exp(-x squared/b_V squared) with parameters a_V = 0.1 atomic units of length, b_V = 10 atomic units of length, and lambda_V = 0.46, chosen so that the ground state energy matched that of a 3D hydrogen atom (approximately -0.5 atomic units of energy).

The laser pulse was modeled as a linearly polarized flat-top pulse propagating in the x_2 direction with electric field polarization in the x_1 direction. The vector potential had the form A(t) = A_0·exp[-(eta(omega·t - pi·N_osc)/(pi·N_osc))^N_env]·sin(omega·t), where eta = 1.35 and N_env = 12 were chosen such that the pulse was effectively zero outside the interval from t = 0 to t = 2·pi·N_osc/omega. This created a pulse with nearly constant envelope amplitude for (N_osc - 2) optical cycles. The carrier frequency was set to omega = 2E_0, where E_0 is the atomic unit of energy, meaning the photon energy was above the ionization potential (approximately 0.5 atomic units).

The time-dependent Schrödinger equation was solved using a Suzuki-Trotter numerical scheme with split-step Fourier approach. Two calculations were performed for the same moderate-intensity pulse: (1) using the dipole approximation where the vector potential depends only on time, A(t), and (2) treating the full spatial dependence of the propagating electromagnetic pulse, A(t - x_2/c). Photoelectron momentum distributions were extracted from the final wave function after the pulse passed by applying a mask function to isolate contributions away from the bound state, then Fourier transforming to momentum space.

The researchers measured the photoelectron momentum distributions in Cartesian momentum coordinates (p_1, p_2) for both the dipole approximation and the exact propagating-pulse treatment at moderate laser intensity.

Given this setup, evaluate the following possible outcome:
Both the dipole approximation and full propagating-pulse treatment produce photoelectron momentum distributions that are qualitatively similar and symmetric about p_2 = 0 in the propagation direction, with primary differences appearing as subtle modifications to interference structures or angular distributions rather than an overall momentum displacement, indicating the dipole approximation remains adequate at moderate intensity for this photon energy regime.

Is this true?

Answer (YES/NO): NO